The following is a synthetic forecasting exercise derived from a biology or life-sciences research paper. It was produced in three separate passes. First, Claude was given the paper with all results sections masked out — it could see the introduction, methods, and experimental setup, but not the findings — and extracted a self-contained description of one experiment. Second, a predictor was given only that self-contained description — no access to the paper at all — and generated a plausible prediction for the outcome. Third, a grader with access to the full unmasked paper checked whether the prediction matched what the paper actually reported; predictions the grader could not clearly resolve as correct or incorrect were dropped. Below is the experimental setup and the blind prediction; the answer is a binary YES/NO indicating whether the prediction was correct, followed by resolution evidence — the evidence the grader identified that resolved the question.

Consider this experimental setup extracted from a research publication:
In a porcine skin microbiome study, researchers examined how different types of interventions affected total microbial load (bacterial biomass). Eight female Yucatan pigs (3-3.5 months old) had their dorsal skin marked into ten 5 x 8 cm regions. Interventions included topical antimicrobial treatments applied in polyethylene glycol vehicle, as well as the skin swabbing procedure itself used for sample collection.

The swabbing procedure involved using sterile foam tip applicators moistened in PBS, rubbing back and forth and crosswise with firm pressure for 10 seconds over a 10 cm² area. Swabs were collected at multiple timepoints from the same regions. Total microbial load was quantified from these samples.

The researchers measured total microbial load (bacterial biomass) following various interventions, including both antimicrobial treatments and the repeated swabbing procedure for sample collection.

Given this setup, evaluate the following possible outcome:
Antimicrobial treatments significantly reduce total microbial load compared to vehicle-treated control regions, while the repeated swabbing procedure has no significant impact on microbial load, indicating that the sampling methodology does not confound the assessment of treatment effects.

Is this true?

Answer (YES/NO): NO